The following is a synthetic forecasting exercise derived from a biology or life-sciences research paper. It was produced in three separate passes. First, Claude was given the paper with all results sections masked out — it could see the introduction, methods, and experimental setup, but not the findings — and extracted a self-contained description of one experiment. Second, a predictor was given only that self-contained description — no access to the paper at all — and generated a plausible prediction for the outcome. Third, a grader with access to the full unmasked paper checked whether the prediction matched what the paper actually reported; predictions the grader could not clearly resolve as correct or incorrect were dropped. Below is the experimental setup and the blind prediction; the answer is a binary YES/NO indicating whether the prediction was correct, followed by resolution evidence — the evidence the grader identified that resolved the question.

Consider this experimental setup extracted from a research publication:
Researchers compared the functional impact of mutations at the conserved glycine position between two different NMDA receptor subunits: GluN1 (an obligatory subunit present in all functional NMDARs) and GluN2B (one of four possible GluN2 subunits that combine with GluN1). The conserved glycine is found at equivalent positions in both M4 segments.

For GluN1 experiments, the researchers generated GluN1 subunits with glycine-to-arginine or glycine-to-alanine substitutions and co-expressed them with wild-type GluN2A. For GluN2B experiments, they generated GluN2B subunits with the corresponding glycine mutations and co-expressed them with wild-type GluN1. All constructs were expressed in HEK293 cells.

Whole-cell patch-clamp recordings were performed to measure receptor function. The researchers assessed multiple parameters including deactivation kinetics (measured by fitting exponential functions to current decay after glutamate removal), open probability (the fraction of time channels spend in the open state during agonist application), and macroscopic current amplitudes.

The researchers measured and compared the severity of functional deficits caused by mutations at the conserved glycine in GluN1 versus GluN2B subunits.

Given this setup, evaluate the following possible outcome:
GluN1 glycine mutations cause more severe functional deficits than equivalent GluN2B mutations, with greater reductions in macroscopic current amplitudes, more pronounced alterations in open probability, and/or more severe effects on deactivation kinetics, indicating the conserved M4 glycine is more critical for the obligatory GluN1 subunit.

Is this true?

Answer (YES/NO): YES